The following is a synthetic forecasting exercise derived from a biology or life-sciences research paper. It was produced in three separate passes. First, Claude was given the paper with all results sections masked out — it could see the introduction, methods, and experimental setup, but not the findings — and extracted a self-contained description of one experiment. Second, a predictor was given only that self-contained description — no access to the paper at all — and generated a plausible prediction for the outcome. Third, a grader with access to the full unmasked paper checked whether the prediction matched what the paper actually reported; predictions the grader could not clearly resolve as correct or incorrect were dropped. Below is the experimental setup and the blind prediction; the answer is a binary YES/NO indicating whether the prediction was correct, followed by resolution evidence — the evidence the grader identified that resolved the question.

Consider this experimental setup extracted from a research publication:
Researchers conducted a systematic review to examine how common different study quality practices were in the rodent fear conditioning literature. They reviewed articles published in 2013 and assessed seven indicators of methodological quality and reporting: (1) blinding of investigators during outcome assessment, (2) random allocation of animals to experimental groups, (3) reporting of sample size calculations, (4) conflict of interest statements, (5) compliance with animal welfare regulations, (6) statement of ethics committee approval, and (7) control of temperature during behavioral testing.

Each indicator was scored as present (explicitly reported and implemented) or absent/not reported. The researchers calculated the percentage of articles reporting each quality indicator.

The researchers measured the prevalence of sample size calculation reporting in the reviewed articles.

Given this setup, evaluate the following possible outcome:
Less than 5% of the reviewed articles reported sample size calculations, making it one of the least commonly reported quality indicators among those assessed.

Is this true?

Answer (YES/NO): YES